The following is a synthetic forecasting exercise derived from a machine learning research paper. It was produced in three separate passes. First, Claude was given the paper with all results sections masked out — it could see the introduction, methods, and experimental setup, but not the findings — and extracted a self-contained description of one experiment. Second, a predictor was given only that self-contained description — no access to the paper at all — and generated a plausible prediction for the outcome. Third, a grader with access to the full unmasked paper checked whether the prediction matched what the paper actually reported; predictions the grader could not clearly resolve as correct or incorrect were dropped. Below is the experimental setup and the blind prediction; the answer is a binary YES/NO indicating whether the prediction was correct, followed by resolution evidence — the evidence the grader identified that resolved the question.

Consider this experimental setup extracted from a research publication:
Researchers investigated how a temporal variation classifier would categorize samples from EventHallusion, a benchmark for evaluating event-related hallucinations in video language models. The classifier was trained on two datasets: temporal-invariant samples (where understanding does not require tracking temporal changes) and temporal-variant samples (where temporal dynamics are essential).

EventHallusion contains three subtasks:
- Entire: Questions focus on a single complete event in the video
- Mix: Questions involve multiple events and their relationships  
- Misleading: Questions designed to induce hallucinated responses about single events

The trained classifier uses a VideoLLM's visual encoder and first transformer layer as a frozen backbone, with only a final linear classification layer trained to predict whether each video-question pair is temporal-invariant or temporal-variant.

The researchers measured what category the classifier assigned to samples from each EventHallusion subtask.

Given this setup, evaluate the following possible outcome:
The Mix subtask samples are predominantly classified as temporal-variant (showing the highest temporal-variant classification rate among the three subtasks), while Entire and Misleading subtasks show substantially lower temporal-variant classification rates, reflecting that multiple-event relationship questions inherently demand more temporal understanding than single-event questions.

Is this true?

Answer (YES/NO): YES